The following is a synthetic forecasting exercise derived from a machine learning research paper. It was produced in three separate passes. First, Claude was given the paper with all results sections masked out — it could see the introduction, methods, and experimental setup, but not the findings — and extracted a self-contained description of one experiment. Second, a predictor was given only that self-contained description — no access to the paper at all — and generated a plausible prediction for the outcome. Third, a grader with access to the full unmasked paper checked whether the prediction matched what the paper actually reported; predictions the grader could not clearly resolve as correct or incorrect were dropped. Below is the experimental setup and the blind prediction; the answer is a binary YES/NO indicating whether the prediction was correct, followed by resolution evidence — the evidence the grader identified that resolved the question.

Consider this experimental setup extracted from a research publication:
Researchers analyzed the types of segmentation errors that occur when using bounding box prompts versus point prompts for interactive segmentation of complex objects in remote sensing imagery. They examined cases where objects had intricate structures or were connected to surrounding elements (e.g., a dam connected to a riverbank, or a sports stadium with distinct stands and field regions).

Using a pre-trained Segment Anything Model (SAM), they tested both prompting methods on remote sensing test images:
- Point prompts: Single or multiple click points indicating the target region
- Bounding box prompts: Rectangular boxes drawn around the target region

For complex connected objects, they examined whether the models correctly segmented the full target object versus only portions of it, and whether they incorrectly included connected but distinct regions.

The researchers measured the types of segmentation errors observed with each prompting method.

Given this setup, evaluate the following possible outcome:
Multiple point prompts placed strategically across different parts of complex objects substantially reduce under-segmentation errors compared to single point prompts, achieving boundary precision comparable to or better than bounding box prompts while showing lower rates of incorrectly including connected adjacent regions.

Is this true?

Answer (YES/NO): NO